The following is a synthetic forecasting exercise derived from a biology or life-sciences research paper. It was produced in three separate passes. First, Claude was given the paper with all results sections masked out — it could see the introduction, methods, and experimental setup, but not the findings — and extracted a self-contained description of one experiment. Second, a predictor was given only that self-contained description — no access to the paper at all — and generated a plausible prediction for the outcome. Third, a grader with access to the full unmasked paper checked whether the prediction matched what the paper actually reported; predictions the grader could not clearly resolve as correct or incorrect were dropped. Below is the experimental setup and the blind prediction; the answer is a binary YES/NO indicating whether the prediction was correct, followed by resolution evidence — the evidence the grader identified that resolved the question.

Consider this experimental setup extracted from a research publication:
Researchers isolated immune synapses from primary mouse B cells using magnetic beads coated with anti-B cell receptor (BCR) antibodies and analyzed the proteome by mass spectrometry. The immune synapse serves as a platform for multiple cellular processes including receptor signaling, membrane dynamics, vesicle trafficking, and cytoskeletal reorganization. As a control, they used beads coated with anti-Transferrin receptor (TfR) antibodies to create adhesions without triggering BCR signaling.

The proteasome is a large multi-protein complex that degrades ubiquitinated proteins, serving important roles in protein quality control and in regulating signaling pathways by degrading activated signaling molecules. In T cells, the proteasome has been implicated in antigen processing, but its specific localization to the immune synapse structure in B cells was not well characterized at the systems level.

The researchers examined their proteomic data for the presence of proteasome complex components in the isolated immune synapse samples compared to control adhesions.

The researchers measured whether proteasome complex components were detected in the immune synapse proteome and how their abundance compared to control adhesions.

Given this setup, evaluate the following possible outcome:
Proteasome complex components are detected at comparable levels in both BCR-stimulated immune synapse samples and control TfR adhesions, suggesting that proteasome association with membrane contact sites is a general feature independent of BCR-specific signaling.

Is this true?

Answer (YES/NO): NO